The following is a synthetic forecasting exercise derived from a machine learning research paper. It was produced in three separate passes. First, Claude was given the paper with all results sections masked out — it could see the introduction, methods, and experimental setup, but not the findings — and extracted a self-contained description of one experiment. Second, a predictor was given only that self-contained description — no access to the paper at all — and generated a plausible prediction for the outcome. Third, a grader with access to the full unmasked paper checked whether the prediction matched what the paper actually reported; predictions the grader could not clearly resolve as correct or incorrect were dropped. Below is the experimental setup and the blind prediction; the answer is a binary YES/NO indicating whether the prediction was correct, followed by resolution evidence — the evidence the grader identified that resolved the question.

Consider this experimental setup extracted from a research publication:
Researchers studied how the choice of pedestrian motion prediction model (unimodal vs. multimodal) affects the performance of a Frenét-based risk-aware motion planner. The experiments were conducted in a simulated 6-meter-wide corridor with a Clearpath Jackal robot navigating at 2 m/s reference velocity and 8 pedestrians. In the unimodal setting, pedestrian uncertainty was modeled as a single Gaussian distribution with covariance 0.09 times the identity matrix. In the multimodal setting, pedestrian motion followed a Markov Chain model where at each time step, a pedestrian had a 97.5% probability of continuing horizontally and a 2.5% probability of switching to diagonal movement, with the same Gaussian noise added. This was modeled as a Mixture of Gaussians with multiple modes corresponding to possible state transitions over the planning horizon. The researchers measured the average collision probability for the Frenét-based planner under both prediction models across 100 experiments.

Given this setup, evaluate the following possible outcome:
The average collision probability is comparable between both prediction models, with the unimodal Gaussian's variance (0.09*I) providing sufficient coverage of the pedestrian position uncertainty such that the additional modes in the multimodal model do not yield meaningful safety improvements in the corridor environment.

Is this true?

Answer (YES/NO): NO